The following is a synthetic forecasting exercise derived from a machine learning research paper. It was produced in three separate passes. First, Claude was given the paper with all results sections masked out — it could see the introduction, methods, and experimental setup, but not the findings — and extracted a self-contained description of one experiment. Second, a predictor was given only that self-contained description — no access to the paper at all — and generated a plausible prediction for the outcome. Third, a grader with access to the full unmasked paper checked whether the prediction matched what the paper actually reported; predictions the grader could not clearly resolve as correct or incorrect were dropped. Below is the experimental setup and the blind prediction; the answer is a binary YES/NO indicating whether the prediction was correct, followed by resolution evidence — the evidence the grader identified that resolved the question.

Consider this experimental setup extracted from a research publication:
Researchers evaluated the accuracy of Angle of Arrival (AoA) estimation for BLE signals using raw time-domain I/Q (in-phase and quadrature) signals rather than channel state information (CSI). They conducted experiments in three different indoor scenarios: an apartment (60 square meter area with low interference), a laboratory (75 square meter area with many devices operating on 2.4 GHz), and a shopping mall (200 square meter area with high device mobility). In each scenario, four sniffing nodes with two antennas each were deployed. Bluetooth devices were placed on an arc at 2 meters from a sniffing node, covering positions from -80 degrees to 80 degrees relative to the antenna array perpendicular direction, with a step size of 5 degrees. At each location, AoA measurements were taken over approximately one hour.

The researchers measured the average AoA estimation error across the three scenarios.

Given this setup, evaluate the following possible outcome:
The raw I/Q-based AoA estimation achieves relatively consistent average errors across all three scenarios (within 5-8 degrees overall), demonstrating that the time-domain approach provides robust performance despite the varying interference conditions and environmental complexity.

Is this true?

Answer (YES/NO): NO